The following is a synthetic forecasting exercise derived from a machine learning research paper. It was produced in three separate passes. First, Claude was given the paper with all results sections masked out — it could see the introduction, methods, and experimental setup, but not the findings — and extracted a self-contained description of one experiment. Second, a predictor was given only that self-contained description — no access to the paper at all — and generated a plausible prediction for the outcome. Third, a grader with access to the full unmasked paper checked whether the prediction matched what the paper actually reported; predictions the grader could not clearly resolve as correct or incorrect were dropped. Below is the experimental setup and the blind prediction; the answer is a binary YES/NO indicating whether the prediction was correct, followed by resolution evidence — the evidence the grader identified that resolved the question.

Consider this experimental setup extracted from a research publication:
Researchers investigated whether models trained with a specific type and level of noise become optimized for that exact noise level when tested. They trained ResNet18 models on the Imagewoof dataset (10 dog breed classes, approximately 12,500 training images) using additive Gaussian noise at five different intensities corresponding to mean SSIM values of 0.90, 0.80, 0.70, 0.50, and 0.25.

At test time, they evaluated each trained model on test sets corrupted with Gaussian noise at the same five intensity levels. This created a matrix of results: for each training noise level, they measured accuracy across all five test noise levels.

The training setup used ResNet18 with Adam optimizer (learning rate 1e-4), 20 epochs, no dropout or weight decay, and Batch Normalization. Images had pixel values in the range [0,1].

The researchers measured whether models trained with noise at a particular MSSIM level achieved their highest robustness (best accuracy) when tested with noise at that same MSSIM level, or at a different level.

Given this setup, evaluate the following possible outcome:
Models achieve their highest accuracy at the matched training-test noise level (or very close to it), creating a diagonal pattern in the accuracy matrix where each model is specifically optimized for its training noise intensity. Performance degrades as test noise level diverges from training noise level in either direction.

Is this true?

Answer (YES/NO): YES